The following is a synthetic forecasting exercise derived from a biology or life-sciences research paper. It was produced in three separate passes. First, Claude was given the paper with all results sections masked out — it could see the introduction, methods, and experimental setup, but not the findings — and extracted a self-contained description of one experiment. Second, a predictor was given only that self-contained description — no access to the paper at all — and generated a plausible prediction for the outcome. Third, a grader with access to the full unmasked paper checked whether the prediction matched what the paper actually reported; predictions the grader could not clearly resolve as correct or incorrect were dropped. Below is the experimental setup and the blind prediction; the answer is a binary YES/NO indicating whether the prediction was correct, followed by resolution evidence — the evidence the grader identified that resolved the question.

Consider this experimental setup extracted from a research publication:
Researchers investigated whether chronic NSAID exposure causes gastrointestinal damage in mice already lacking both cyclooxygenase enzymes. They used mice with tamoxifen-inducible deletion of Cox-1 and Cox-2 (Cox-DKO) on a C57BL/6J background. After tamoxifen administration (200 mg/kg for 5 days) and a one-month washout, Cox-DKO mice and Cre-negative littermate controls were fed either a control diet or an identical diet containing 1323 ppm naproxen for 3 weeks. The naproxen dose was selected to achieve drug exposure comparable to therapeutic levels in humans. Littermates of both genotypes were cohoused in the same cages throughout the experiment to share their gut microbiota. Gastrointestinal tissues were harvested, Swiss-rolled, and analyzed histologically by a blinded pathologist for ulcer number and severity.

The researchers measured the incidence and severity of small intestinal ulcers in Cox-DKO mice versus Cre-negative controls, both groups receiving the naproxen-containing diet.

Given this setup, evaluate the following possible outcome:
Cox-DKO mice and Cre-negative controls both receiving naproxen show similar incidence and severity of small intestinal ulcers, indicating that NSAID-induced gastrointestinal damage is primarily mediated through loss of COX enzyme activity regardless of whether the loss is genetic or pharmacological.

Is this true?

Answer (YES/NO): NO